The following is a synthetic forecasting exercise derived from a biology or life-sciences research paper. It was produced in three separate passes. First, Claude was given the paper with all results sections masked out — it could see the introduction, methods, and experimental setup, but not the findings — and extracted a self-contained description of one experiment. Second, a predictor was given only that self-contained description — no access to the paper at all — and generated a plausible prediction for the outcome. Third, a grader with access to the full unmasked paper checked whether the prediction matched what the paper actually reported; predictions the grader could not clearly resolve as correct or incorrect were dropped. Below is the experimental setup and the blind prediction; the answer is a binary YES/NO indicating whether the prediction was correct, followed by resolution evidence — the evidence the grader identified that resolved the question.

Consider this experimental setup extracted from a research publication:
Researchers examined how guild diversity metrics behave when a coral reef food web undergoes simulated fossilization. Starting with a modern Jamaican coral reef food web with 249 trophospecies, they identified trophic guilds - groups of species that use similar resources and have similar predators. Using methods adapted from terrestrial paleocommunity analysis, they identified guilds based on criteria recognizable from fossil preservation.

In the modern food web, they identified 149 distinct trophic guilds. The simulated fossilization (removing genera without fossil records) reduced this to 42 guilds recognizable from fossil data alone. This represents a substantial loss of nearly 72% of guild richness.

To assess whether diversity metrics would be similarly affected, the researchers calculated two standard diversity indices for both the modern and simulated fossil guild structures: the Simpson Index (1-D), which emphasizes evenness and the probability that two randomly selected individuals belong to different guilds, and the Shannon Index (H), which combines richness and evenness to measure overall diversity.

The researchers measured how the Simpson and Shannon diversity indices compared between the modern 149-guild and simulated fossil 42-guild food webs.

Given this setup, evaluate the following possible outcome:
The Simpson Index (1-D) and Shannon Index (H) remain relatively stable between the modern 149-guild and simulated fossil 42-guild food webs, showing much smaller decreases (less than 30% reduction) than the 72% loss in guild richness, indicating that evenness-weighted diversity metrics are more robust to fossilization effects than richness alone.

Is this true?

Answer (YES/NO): NO